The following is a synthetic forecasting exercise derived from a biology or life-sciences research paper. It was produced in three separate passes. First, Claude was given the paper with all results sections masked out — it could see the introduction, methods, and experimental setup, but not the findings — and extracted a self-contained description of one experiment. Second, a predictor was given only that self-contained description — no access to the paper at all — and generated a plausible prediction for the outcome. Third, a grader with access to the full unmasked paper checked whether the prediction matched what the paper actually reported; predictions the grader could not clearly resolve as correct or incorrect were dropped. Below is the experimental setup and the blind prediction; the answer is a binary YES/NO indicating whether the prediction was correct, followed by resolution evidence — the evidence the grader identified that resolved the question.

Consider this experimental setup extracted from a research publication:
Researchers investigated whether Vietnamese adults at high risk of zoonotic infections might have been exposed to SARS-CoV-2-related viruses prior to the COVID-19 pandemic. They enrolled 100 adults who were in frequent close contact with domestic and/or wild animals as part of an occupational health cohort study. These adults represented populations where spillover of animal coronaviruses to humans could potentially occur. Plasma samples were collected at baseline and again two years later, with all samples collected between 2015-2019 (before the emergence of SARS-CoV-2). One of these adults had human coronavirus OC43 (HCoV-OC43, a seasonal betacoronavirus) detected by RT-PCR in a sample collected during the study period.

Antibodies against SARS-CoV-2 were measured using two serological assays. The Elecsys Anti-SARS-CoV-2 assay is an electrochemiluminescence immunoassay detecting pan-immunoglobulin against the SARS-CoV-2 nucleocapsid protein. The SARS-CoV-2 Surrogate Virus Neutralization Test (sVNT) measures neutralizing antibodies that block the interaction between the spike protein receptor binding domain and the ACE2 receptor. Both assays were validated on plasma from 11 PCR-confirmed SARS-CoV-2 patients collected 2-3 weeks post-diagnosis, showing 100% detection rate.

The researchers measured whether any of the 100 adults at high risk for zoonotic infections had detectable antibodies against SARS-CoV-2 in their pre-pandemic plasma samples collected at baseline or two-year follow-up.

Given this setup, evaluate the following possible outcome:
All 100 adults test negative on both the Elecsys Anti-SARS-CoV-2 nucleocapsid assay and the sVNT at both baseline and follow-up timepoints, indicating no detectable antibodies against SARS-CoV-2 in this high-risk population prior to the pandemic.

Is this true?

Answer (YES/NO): YES